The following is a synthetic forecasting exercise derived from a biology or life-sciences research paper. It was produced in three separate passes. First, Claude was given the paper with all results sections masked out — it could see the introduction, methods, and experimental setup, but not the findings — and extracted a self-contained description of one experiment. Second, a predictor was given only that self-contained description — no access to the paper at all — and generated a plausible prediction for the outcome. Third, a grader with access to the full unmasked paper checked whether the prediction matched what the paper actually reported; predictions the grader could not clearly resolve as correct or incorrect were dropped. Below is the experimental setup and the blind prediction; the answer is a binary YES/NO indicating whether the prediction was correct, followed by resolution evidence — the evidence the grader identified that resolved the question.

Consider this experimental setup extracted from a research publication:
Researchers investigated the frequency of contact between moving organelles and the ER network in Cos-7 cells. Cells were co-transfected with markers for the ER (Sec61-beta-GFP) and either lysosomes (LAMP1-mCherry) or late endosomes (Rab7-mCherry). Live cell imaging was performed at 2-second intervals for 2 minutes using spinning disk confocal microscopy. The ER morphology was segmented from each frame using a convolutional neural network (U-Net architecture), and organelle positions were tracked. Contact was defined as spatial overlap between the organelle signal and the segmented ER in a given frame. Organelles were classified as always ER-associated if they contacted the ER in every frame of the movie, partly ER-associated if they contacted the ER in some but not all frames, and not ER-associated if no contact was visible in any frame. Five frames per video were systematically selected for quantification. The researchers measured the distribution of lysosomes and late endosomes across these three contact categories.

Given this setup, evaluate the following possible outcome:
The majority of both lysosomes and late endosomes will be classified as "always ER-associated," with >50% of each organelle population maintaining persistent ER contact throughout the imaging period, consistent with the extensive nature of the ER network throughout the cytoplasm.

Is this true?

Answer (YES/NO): YES